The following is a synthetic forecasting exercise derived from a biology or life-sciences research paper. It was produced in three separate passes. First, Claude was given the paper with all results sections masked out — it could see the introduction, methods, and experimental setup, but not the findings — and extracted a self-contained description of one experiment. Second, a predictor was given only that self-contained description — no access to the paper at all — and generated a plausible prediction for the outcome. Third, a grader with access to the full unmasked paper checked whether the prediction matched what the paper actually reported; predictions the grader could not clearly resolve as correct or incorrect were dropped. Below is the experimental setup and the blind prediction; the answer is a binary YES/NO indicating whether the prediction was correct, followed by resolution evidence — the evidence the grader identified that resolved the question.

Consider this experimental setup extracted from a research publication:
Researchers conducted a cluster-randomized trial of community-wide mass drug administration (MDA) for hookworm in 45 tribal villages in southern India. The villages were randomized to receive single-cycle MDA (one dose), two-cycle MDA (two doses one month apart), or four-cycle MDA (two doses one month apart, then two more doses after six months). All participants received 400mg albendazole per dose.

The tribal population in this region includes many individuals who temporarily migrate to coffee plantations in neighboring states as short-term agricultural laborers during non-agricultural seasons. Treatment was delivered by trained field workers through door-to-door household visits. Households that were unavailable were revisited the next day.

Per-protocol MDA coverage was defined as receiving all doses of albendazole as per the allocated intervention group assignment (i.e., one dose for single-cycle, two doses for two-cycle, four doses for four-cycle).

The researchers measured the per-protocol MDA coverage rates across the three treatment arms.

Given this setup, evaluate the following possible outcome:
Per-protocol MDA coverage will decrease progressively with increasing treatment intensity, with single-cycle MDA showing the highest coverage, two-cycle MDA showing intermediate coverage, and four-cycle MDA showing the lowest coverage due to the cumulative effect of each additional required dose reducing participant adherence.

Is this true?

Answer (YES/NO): YES